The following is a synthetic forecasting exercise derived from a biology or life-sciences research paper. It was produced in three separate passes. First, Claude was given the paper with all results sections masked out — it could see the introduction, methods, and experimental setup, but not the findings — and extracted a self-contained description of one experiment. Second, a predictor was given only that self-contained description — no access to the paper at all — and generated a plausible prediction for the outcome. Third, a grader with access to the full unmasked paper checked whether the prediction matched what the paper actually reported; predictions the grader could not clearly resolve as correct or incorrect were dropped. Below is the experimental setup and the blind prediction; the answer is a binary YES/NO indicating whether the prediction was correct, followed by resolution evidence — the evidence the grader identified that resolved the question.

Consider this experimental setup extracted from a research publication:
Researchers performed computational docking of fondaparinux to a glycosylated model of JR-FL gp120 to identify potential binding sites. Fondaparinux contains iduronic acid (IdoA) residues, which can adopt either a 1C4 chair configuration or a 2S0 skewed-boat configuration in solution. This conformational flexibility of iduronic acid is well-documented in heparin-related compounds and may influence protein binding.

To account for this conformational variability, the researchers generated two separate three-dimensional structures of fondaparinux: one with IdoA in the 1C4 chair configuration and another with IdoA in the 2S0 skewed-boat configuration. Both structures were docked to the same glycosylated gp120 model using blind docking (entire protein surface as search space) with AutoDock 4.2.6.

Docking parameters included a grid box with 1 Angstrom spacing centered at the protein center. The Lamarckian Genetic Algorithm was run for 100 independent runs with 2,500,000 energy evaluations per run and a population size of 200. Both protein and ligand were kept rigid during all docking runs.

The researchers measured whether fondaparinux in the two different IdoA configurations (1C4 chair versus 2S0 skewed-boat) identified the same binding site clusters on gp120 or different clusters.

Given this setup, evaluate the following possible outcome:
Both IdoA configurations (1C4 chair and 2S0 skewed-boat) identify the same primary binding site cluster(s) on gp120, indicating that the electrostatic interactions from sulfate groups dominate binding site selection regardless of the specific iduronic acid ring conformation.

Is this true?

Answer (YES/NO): YES